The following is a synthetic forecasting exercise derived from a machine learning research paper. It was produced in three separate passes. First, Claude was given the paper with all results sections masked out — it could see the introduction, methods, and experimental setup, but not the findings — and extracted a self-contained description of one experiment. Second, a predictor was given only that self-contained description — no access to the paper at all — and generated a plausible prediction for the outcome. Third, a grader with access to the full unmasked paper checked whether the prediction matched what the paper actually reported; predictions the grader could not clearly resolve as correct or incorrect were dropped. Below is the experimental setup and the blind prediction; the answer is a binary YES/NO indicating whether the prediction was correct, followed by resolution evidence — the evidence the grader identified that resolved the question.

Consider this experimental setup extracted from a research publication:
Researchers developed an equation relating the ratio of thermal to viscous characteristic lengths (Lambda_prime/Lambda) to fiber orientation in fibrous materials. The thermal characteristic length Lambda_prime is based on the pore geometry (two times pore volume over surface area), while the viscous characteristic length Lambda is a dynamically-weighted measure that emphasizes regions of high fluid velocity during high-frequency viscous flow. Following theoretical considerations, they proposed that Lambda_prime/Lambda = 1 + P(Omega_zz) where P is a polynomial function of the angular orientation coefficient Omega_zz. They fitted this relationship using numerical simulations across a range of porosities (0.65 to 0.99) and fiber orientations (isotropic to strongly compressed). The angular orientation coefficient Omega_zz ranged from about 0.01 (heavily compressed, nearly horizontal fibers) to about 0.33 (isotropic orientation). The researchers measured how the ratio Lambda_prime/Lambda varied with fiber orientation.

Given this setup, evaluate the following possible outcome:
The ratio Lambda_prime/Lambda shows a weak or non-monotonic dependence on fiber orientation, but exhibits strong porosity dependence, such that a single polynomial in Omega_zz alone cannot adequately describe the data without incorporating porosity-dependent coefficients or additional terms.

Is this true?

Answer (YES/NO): NO